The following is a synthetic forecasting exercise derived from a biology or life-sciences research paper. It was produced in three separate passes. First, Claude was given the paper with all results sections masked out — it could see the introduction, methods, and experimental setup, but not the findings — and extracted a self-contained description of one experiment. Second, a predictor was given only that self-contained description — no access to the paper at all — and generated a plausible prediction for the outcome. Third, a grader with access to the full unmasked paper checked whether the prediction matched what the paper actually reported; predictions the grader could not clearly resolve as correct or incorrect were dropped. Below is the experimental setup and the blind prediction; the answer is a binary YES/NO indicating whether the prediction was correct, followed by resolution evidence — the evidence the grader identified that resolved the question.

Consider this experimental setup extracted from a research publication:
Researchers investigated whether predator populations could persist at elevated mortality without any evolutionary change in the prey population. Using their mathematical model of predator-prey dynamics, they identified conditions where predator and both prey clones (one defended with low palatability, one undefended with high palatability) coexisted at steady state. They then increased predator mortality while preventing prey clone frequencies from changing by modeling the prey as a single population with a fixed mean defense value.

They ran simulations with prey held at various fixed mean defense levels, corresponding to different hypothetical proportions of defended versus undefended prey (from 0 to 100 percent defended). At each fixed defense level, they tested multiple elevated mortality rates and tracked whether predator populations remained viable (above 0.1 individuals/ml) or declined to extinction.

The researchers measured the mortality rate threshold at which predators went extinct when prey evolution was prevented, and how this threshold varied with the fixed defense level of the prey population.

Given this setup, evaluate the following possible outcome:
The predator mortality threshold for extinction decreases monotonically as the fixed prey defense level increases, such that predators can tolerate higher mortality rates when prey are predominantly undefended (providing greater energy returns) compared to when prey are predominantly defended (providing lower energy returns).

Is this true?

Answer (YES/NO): YES